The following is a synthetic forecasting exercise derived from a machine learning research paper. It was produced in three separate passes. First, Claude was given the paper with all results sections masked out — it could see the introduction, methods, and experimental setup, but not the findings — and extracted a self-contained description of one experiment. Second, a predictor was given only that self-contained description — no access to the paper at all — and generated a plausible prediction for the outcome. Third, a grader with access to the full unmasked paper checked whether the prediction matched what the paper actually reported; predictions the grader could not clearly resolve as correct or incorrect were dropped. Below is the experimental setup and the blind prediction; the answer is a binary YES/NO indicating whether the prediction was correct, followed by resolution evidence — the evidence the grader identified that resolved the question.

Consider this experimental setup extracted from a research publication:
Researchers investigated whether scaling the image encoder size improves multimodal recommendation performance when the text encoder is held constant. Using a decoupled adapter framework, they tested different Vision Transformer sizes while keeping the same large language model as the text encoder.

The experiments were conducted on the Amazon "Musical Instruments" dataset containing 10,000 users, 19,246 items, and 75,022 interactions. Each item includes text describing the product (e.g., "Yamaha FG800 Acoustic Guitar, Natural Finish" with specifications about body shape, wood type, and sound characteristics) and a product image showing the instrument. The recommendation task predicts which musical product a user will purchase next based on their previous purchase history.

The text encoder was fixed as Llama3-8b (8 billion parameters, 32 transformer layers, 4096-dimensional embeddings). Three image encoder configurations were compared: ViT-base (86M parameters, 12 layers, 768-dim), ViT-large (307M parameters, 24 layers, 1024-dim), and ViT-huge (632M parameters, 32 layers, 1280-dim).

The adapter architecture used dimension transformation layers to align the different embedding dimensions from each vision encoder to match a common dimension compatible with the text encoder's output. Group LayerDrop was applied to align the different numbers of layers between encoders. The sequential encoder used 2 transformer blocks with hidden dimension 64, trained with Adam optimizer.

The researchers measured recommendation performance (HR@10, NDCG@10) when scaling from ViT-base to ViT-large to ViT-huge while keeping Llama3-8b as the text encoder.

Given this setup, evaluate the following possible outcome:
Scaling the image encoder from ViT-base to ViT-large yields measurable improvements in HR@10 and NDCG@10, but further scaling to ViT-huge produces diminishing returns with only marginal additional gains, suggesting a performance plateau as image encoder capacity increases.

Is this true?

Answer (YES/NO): NO